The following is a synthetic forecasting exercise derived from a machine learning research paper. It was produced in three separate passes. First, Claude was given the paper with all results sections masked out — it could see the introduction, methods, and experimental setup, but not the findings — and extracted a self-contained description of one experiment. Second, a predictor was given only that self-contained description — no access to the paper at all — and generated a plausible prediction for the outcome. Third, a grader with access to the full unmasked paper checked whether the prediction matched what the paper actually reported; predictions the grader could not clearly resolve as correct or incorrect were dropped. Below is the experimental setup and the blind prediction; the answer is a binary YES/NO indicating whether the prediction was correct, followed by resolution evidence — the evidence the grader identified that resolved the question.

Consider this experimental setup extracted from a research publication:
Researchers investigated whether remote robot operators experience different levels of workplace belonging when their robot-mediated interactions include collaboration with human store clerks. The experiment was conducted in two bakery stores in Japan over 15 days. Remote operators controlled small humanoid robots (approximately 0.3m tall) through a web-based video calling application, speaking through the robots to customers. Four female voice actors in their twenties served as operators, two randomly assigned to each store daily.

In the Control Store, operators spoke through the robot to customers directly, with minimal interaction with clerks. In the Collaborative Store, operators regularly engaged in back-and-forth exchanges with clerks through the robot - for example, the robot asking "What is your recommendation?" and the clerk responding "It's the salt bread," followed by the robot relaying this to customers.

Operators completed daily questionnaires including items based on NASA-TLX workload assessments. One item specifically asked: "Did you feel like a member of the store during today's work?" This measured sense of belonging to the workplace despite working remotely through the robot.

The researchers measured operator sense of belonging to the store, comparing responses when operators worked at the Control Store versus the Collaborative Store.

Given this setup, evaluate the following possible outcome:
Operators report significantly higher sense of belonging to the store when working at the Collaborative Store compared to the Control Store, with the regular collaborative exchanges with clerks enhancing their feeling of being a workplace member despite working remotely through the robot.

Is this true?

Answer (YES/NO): YES